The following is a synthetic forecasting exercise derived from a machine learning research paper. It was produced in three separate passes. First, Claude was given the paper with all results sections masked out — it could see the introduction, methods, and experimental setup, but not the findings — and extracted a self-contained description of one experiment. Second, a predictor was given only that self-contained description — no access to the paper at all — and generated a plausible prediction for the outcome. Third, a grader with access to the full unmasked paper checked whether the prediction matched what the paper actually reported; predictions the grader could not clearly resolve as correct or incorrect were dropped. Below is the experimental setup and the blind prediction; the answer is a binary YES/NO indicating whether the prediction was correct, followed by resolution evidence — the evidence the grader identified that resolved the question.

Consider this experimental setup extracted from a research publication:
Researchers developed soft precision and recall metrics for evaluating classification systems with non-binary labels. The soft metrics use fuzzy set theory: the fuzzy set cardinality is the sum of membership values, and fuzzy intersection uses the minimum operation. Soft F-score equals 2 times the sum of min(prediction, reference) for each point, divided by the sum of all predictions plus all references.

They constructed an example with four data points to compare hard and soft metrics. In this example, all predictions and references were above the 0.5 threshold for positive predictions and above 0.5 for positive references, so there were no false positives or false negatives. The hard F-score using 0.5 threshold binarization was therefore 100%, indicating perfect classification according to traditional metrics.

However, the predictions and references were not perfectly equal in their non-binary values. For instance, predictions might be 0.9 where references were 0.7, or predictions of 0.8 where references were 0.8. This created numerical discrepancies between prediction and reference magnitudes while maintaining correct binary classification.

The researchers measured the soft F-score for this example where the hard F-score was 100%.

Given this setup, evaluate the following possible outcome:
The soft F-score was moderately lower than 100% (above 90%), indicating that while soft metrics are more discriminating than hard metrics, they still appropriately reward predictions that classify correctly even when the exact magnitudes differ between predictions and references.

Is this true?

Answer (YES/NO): NO